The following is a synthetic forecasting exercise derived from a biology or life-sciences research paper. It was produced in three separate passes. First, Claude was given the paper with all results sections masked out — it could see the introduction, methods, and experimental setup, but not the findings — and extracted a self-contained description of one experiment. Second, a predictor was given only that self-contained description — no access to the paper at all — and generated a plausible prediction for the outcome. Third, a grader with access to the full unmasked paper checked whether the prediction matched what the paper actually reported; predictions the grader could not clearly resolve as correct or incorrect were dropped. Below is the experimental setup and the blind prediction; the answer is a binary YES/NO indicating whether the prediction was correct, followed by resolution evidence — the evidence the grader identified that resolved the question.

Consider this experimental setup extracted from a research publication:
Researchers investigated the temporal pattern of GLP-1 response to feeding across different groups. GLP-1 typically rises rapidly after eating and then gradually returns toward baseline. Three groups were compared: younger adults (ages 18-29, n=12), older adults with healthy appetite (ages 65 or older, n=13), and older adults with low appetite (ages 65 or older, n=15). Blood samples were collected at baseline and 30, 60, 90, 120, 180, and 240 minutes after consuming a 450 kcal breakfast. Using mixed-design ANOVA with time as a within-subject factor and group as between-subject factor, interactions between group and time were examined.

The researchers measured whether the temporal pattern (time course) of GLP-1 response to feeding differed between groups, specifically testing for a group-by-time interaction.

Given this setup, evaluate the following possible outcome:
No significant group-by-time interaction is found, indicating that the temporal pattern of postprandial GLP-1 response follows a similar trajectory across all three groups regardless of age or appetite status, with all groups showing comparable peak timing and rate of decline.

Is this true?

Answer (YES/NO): NO